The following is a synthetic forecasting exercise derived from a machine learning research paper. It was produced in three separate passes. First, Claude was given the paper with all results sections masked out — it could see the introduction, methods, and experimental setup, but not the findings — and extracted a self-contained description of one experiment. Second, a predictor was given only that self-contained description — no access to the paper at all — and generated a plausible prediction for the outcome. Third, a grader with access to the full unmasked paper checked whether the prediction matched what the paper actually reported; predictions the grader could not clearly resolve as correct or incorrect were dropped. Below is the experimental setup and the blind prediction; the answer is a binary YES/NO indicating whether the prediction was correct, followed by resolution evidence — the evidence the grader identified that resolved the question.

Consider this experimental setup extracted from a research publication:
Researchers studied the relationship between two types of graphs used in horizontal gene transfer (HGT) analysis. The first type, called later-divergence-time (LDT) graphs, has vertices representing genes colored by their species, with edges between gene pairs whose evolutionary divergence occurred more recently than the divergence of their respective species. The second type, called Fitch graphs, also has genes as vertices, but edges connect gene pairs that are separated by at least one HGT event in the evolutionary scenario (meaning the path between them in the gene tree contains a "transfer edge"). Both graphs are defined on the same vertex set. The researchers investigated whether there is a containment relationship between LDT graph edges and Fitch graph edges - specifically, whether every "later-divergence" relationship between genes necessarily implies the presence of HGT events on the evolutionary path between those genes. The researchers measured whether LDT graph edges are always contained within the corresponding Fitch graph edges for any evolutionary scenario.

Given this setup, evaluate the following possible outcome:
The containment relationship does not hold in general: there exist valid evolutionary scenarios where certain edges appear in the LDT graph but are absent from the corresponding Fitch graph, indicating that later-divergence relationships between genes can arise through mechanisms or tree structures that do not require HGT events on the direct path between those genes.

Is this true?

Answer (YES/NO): NO